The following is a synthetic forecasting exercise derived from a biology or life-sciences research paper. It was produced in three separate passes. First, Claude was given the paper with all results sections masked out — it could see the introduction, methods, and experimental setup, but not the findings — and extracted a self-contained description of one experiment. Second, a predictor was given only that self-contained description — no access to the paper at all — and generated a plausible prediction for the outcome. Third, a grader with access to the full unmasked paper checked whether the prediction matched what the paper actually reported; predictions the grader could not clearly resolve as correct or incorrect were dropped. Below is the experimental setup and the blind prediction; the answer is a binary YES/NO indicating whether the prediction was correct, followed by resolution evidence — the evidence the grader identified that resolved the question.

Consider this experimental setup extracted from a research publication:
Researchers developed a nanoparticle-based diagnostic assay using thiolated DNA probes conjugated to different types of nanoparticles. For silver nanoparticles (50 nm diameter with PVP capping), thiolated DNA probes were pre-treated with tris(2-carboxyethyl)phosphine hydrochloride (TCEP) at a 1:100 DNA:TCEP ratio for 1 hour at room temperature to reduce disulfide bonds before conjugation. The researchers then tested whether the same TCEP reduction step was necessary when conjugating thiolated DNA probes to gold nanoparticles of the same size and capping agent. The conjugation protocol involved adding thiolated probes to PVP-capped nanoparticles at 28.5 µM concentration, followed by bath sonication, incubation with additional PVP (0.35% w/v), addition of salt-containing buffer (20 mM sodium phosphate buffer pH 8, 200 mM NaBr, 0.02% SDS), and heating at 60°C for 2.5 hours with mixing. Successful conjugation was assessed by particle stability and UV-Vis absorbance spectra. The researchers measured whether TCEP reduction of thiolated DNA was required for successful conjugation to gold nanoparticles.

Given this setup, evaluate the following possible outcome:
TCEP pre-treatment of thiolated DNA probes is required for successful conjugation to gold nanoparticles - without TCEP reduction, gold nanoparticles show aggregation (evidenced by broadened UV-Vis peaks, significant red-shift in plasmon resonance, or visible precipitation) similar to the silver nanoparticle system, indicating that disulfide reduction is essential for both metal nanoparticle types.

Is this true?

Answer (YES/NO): NO